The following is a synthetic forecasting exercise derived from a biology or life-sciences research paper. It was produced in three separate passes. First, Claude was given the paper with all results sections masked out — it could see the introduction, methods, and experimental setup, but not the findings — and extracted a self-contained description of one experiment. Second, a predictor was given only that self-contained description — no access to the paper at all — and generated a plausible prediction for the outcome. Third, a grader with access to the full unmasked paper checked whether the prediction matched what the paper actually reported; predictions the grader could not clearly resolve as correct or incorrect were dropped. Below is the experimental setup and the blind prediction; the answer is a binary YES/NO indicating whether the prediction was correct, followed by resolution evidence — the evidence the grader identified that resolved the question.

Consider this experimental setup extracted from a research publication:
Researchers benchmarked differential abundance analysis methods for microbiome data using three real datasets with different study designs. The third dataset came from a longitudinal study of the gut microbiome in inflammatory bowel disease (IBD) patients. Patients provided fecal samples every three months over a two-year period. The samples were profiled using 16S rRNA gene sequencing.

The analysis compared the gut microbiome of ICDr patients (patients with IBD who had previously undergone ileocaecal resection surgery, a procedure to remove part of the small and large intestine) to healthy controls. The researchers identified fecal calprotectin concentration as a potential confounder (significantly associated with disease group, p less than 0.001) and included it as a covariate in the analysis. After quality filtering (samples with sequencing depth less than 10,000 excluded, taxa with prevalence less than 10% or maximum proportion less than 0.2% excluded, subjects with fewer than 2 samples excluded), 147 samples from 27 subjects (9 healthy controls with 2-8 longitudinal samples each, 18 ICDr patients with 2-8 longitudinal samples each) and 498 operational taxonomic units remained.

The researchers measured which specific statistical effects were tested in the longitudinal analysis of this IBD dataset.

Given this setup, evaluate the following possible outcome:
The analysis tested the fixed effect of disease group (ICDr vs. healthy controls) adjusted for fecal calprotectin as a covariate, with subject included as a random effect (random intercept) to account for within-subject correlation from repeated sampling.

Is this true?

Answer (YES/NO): NO